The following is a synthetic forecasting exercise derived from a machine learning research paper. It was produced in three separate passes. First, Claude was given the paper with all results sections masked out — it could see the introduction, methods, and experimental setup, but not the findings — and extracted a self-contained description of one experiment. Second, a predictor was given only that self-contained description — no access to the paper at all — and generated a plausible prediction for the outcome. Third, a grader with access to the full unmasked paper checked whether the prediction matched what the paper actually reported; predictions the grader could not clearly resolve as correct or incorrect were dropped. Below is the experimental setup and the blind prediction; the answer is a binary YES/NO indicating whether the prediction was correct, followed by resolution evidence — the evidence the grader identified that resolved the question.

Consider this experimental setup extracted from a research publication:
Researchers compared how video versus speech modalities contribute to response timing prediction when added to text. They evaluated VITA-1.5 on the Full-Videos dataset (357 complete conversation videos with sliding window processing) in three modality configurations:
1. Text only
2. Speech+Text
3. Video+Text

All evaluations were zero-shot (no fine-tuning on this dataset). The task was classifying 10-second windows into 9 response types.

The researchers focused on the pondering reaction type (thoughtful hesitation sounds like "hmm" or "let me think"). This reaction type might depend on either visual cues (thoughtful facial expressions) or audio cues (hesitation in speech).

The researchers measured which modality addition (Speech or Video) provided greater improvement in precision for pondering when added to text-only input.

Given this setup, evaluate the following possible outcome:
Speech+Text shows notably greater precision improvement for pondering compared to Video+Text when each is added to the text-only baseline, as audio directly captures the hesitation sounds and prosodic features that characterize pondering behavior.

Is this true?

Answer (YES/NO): NO